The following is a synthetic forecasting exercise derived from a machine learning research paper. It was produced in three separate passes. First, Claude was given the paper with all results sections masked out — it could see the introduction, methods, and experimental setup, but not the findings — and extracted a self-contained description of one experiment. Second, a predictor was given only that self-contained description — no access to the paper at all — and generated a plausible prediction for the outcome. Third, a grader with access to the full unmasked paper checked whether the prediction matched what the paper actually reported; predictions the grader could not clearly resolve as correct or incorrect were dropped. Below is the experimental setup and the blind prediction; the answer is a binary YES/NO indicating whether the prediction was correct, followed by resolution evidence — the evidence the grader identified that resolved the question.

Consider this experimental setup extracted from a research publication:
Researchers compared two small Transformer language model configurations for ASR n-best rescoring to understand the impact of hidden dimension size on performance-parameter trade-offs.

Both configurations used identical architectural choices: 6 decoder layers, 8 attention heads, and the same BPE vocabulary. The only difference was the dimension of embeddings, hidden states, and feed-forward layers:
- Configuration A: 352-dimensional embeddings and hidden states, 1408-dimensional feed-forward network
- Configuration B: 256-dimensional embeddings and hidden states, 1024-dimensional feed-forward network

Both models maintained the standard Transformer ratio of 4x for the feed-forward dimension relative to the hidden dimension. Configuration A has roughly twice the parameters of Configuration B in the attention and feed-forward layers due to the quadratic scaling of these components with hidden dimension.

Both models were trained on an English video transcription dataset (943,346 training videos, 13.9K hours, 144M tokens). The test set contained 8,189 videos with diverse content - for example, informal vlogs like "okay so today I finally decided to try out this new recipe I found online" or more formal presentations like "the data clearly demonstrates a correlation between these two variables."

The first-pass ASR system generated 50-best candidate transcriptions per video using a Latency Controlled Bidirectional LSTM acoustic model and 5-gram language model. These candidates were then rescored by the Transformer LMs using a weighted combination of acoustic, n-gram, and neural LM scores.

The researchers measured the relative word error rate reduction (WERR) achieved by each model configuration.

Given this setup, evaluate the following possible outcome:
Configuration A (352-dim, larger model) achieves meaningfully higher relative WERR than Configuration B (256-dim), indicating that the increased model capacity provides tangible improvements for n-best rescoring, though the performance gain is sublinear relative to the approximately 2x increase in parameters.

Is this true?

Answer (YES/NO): NO